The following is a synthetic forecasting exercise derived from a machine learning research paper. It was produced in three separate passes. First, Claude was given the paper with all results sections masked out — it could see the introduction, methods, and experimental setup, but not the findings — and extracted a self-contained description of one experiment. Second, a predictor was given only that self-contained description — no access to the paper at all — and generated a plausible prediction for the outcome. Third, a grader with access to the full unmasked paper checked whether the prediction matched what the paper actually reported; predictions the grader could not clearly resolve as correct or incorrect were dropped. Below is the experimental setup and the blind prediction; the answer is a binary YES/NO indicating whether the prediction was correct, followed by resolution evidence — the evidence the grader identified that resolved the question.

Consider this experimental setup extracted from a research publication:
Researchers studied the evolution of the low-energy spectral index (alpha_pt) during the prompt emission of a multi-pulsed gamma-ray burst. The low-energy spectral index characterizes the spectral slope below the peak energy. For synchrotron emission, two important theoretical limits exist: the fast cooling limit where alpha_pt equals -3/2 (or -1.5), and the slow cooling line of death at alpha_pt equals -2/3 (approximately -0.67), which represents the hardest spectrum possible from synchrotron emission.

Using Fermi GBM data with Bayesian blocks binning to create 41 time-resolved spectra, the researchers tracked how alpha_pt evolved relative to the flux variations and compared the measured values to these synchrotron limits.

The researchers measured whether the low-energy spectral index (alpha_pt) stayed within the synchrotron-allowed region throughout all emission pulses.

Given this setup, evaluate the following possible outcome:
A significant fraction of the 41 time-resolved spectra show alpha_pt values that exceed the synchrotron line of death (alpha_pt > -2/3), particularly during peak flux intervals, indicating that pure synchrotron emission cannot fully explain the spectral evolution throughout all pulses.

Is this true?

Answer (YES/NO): NO